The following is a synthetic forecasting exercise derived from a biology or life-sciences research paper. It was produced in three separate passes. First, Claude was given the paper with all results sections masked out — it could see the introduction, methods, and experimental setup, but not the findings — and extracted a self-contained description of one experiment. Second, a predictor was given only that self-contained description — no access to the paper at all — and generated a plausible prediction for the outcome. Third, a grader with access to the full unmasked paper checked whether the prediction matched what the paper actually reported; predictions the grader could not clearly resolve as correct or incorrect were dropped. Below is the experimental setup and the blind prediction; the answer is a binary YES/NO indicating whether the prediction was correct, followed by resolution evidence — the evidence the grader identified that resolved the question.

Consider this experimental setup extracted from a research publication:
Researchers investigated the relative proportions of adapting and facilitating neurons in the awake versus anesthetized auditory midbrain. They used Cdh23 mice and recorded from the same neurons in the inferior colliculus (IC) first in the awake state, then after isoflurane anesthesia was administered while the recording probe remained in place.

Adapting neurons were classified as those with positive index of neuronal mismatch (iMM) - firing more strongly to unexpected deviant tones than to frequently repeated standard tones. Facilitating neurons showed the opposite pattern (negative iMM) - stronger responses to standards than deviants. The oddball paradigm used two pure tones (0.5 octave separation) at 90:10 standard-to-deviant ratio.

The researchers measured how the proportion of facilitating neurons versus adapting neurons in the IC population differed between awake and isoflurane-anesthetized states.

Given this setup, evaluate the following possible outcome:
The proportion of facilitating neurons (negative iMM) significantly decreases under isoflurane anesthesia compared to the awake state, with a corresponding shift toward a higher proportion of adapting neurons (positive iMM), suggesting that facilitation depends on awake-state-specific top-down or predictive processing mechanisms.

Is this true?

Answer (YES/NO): YES